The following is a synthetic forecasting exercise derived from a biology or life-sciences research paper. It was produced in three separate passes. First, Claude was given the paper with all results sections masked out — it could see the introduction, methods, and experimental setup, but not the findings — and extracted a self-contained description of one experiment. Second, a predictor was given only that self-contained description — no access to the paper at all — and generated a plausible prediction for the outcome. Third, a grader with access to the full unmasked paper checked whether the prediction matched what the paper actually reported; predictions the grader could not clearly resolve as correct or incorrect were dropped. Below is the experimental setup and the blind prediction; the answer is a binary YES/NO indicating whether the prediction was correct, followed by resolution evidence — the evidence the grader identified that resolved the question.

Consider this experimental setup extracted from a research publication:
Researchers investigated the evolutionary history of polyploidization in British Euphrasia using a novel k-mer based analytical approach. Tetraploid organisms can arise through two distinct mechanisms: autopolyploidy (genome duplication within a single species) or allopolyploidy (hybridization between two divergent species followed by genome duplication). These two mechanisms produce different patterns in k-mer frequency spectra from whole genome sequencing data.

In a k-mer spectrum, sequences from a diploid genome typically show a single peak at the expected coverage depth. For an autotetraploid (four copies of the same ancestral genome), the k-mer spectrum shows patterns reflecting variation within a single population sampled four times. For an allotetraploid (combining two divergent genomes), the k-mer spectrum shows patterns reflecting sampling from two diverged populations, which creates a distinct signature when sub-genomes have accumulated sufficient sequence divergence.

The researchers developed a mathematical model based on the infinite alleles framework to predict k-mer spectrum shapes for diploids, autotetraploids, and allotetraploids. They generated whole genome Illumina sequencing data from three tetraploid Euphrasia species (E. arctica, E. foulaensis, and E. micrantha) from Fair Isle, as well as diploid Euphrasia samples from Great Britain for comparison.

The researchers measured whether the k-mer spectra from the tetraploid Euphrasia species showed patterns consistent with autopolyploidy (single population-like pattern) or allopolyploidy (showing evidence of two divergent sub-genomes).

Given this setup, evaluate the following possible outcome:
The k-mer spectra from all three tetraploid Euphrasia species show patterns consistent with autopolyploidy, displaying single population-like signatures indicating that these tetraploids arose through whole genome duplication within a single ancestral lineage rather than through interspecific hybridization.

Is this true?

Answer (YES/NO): NO